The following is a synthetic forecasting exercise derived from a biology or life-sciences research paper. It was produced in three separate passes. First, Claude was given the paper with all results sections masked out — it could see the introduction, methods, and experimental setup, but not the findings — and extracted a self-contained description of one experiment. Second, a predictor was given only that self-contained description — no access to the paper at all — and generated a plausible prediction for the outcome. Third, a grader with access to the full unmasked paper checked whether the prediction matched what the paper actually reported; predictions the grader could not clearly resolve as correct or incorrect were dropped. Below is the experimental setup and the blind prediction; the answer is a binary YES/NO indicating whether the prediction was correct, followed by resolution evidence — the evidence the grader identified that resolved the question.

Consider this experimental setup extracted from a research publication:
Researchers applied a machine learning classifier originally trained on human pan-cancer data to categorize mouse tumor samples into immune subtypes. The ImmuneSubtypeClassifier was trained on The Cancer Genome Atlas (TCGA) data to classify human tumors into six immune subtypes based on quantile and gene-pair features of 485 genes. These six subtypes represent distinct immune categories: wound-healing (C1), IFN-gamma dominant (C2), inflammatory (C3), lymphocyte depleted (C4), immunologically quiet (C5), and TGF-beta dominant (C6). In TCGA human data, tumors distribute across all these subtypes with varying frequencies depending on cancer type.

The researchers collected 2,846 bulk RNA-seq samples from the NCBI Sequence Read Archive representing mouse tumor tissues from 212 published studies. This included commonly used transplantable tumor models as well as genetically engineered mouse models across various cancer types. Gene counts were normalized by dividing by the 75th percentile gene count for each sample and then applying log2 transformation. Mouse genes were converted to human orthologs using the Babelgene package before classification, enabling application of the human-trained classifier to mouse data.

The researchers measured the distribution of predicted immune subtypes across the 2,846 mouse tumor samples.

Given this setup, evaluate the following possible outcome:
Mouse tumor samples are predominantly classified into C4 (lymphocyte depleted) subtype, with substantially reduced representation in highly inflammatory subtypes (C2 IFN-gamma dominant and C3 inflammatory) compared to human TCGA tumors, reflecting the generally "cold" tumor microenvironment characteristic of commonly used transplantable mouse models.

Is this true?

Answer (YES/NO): NO